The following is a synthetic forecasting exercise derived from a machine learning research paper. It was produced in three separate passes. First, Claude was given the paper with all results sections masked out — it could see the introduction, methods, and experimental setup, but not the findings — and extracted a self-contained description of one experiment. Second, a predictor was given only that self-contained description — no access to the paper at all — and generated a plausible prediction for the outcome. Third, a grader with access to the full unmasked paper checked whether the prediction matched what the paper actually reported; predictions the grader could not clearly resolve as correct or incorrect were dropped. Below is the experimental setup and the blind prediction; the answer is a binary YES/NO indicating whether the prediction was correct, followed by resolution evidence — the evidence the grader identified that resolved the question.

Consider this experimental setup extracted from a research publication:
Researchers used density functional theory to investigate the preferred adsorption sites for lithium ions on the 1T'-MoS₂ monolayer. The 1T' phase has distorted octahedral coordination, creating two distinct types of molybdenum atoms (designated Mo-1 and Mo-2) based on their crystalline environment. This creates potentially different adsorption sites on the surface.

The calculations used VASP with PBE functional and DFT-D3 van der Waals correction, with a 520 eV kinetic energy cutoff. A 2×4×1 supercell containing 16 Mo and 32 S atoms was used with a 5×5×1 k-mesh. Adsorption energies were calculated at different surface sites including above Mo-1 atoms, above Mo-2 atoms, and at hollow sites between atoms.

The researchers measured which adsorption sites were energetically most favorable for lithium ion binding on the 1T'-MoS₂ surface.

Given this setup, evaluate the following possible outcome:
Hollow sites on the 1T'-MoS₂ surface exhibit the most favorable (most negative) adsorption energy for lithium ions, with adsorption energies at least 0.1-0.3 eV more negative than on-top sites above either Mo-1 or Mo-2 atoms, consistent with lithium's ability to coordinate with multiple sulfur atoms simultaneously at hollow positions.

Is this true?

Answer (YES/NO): NO